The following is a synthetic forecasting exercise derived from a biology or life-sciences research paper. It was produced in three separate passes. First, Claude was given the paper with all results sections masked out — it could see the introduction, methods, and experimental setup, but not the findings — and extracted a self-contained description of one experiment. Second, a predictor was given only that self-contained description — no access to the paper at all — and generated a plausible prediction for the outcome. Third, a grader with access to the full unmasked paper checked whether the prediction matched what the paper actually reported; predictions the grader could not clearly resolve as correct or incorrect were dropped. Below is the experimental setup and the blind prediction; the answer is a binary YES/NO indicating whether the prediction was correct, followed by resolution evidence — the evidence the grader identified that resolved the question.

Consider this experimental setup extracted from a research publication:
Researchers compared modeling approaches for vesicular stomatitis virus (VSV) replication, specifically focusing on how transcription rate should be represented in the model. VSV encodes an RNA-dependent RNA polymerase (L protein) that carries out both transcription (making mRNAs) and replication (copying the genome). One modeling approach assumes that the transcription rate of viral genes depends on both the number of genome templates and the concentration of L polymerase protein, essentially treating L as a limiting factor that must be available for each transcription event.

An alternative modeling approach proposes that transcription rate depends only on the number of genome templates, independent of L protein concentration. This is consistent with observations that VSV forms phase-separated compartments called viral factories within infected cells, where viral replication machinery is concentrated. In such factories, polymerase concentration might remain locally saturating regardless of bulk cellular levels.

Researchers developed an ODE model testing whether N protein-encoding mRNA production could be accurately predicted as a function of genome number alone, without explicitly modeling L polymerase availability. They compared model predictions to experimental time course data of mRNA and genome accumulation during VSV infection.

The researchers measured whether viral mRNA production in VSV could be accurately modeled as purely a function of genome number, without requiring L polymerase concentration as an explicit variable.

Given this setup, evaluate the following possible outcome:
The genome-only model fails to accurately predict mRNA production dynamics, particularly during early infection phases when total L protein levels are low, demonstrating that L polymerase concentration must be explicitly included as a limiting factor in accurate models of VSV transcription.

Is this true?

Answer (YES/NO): NO